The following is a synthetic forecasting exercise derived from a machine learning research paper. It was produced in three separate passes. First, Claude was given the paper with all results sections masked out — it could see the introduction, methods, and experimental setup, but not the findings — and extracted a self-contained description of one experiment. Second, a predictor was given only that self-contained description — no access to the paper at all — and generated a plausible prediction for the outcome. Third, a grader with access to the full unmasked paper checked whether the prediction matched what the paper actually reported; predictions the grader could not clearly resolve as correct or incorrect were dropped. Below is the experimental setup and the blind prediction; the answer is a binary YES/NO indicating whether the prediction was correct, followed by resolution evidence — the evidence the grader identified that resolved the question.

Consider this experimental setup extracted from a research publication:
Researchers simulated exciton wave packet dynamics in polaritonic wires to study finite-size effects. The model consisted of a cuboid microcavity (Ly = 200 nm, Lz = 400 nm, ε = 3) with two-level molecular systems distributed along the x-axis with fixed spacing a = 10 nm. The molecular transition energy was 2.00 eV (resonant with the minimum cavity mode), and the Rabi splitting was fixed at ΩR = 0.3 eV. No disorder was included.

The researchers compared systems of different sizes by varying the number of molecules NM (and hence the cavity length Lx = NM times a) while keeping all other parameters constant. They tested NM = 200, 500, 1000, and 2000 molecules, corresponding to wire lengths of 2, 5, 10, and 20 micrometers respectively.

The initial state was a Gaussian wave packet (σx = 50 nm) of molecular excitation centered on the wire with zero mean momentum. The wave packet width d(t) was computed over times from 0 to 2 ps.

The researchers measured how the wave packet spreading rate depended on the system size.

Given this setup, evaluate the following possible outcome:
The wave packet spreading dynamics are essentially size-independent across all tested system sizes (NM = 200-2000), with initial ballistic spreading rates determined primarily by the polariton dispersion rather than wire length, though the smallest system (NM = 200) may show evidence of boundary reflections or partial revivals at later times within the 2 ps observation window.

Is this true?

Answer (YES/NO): YES